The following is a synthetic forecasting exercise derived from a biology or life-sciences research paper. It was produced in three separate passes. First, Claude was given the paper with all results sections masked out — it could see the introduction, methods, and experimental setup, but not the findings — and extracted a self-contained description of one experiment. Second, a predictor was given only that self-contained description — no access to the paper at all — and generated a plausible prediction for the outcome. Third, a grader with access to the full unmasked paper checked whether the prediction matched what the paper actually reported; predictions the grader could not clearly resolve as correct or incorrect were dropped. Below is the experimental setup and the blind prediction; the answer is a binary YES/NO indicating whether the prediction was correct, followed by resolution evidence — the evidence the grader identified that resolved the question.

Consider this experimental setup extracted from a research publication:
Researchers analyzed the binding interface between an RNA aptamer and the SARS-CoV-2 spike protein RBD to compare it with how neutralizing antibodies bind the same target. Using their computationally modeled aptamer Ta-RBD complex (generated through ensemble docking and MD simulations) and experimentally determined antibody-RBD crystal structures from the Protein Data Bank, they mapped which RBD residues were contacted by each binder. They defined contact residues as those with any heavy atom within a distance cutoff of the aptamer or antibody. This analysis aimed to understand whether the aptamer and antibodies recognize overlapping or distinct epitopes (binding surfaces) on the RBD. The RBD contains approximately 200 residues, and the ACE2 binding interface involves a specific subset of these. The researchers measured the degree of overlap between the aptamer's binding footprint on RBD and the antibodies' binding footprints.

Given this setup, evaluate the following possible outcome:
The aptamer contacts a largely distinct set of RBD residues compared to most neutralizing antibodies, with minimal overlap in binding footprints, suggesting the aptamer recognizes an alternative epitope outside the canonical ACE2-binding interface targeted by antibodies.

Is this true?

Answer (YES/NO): NO